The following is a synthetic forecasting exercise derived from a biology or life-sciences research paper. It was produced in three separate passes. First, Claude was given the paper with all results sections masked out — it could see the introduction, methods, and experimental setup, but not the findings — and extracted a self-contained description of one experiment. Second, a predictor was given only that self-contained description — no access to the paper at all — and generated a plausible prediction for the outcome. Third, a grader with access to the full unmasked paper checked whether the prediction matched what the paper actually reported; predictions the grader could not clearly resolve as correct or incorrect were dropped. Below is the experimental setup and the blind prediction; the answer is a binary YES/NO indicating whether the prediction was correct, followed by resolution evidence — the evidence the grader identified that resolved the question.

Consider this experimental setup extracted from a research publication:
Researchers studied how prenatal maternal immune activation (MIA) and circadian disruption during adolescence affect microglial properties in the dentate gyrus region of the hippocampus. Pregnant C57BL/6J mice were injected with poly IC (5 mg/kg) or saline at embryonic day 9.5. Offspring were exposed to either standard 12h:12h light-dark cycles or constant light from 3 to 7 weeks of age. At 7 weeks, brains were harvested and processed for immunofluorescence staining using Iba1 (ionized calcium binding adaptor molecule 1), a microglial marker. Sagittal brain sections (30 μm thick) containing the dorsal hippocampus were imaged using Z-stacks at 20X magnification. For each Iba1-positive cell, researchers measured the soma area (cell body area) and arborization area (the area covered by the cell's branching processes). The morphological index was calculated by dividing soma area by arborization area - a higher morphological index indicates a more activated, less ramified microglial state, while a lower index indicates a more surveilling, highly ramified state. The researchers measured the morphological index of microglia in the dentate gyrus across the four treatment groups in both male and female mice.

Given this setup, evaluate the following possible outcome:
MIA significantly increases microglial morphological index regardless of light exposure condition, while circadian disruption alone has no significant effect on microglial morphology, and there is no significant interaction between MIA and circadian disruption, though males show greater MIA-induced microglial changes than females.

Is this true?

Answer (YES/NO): NO